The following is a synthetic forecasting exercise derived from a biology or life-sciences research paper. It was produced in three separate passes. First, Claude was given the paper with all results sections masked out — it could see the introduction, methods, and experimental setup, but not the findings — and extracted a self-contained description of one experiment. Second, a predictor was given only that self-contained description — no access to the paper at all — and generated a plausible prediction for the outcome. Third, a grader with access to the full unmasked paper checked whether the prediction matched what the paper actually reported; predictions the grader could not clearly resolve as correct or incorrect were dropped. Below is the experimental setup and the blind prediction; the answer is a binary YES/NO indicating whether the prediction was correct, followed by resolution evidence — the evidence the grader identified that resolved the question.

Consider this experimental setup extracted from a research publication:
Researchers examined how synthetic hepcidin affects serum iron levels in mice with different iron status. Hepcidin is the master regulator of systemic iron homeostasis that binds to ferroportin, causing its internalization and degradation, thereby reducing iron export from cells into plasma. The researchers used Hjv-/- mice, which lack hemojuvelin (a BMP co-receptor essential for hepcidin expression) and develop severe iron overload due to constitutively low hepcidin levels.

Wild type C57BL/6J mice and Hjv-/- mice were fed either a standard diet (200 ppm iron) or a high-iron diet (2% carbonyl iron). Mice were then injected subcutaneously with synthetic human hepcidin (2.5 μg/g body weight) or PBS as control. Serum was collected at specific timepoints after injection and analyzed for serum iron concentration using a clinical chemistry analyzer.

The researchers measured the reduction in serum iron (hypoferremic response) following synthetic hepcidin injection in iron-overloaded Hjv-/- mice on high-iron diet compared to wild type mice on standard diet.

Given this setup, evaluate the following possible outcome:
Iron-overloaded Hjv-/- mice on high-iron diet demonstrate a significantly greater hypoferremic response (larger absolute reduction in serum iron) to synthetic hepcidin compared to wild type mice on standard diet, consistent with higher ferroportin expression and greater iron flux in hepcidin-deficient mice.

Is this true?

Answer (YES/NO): NO